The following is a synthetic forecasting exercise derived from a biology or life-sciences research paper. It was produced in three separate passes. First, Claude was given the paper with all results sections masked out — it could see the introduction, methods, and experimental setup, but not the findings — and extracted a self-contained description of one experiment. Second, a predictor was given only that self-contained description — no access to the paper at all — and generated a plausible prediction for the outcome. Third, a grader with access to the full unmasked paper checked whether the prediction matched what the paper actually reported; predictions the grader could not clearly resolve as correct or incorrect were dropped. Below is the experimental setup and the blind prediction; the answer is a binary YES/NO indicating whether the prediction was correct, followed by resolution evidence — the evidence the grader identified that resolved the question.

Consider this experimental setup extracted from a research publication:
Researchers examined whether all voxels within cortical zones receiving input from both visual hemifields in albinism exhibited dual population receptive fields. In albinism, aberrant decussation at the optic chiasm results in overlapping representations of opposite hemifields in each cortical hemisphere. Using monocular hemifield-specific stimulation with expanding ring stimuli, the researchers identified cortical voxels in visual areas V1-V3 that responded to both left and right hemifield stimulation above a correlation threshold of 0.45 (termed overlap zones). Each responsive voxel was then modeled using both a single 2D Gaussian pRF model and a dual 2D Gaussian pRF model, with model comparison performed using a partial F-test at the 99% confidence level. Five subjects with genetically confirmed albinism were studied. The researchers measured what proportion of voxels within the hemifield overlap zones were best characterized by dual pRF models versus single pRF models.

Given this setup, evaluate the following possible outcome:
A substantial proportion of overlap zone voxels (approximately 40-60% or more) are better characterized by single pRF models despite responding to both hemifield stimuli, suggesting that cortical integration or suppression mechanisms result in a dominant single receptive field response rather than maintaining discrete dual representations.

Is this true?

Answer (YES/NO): NO